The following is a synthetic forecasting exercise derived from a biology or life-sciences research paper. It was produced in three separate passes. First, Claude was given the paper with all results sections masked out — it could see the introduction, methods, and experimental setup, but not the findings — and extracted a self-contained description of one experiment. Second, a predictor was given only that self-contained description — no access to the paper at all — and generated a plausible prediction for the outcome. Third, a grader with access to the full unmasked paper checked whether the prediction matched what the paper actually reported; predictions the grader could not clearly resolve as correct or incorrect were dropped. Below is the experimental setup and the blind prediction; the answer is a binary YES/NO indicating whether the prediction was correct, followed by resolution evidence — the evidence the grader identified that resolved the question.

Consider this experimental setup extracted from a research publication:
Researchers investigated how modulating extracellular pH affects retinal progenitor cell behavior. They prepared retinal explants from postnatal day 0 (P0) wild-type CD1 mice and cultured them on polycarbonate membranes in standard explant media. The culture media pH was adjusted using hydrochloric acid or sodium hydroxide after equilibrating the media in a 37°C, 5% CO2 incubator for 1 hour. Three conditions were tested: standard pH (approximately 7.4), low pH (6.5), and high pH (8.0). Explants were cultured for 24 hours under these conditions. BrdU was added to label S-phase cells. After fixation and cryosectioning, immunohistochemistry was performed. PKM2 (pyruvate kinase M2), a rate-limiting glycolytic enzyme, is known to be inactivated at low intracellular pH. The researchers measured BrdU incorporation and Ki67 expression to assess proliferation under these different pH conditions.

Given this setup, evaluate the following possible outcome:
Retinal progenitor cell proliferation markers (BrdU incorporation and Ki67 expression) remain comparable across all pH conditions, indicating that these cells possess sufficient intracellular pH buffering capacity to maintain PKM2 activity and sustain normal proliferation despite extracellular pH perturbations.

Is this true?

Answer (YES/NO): NO